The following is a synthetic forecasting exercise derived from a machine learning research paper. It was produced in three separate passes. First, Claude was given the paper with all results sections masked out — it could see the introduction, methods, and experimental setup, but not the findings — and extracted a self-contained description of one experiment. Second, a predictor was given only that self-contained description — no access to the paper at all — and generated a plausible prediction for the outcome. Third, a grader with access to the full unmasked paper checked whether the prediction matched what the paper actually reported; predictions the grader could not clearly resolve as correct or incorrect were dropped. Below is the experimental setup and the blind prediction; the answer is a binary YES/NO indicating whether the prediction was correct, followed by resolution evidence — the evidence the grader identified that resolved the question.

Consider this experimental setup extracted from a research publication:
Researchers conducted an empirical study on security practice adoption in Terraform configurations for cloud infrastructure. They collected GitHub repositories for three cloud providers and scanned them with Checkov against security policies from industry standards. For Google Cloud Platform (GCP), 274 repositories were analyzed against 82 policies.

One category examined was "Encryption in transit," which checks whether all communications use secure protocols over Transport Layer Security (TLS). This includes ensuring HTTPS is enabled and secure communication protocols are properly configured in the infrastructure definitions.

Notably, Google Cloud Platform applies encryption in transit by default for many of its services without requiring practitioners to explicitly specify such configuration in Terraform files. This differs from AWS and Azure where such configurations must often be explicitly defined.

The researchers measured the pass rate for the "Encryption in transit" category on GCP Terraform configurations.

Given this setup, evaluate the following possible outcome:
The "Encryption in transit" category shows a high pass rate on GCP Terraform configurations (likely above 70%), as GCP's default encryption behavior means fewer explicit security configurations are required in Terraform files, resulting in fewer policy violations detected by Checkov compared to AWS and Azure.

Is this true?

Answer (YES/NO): NO